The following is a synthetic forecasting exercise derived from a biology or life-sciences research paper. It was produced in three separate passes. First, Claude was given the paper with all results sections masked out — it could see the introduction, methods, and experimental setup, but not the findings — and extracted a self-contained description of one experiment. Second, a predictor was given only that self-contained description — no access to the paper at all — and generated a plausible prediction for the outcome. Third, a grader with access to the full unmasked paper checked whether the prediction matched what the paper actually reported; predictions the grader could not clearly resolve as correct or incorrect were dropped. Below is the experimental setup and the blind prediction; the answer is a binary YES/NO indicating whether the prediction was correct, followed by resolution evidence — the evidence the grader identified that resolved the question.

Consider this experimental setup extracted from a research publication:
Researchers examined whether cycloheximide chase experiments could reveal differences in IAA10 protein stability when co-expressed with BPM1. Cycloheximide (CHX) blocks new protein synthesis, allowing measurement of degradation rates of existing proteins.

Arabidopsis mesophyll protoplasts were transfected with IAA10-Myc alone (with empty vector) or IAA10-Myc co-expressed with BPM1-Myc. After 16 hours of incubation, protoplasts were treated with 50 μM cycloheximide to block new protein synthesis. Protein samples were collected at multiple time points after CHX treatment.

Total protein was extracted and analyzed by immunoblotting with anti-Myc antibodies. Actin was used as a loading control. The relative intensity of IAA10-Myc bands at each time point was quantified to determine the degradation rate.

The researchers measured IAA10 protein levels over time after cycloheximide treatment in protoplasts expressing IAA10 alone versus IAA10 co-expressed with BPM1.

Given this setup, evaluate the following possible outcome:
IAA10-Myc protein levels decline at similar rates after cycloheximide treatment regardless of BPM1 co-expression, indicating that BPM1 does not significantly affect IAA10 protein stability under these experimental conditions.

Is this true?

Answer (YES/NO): NO